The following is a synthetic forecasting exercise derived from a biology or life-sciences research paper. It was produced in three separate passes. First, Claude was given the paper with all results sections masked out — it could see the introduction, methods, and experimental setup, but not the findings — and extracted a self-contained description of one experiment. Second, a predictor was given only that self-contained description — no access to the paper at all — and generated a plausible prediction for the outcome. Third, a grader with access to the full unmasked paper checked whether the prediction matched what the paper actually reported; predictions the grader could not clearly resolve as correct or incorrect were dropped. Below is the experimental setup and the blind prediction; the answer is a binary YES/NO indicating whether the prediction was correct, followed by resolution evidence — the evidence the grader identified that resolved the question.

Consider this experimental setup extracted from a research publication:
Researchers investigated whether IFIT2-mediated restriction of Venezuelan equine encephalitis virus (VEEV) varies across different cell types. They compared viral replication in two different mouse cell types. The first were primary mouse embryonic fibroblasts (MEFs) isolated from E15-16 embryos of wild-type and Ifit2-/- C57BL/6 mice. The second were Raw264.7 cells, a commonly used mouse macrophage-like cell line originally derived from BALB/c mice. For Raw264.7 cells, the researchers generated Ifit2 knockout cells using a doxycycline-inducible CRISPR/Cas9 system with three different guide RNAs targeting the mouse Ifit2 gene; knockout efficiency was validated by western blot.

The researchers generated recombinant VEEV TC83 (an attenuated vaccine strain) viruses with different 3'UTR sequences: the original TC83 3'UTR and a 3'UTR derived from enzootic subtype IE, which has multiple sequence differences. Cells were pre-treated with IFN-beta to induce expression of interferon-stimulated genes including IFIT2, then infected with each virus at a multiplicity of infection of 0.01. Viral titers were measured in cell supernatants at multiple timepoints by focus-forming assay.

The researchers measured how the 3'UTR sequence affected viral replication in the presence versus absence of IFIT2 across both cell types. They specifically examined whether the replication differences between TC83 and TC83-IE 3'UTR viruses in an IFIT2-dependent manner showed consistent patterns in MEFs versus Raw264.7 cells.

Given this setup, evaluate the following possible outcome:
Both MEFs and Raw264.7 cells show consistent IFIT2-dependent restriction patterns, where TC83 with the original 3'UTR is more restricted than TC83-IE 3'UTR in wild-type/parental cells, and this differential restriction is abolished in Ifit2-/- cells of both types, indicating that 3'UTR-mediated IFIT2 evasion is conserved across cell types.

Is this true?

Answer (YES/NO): NO